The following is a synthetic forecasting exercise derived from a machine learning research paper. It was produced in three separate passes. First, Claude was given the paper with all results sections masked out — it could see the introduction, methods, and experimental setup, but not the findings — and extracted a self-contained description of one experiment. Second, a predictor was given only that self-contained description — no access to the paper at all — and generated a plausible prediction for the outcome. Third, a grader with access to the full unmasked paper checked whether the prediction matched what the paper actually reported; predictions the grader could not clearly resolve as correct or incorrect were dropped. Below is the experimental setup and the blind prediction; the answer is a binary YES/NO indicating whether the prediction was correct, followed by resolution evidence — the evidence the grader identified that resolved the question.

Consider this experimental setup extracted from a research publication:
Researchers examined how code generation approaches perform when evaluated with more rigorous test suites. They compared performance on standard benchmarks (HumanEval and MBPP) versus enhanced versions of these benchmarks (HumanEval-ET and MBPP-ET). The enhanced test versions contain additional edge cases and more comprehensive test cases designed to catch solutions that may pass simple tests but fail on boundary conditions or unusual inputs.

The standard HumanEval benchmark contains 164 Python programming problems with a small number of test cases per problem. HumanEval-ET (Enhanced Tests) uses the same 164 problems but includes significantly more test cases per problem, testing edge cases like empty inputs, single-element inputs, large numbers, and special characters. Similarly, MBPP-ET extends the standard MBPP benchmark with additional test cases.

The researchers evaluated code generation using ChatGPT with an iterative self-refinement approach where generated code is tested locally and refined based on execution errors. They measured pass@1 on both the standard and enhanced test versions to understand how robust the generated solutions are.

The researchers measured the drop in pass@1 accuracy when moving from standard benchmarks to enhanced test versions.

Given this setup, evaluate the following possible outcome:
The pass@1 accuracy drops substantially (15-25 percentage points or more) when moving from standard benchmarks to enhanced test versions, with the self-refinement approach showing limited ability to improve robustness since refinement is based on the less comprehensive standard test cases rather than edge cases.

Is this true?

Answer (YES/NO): NO